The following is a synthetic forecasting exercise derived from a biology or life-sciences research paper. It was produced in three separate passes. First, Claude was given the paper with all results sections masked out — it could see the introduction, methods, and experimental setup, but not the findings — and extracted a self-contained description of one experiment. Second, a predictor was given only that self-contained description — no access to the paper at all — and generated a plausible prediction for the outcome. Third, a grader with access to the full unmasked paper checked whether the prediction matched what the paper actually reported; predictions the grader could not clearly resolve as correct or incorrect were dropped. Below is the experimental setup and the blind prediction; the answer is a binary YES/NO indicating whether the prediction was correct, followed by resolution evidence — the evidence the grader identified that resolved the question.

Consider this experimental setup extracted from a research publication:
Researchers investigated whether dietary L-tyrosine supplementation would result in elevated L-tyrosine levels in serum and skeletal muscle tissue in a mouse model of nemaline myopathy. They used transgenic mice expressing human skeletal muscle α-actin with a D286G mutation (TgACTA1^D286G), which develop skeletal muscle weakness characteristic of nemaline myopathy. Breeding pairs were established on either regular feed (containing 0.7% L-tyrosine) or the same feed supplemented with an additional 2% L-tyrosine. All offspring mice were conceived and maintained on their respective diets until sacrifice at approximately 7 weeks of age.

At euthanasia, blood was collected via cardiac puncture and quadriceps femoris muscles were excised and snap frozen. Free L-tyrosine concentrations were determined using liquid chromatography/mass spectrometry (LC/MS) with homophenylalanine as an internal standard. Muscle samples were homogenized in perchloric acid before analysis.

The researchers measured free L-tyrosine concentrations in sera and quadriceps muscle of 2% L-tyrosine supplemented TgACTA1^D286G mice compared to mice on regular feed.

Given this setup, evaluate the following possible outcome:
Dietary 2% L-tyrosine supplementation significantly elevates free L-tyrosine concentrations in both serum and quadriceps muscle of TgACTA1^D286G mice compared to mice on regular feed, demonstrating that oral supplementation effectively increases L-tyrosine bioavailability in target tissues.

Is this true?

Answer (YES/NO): YES